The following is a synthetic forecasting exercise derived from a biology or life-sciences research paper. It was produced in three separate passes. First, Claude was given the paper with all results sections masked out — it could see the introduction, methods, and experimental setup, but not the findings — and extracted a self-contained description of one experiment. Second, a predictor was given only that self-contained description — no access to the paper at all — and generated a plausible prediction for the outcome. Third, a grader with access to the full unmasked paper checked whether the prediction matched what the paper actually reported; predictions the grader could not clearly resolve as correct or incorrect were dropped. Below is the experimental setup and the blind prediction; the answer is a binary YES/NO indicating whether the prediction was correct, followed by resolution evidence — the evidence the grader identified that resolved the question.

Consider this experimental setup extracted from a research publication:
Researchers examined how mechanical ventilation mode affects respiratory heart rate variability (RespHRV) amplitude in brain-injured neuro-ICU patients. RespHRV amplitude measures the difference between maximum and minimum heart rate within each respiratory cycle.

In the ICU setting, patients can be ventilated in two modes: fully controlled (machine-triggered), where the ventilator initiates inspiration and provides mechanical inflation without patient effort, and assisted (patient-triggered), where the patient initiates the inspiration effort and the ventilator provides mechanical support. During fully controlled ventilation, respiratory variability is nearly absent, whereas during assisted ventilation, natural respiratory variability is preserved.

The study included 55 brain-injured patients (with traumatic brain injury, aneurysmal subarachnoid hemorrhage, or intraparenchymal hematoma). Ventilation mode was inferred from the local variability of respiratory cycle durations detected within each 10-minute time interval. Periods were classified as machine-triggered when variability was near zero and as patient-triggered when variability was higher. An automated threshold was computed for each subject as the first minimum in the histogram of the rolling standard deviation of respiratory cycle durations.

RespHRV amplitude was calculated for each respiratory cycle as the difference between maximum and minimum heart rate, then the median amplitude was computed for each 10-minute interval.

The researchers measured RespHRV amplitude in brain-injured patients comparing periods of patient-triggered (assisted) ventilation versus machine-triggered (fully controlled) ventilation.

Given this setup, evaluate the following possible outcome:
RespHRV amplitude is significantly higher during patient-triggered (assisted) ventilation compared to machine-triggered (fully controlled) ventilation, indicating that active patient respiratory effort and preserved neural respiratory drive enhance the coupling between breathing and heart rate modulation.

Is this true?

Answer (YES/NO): YES